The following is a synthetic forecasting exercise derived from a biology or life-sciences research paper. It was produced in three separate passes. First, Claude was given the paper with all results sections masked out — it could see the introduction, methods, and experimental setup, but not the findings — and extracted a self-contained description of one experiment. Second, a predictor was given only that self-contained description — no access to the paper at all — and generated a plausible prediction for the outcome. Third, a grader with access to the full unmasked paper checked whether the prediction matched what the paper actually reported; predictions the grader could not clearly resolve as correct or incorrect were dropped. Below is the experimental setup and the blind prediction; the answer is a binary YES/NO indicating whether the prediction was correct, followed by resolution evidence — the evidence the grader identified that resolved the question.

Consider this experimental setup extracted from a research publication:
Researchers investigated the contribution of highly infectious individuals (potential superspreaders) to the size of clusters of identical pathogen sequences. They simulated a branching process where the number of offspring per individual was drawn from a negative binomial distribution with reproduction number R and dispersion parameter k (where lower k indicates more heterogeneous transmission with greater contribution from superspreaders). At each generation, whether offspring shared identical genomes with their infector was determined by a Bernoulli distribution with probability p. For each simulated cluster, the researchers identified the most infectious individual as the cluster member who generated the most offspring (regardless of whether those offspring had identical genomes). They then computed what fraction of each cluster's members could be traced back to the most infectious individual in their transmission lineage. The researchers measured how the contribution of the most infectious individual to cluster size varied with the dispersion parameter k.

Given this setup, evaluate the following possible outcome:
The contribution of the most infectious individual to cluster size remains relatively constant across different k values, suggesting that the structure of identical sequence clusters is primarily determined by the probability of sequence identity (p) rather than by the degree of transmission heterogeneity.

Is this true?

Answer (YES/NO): NO